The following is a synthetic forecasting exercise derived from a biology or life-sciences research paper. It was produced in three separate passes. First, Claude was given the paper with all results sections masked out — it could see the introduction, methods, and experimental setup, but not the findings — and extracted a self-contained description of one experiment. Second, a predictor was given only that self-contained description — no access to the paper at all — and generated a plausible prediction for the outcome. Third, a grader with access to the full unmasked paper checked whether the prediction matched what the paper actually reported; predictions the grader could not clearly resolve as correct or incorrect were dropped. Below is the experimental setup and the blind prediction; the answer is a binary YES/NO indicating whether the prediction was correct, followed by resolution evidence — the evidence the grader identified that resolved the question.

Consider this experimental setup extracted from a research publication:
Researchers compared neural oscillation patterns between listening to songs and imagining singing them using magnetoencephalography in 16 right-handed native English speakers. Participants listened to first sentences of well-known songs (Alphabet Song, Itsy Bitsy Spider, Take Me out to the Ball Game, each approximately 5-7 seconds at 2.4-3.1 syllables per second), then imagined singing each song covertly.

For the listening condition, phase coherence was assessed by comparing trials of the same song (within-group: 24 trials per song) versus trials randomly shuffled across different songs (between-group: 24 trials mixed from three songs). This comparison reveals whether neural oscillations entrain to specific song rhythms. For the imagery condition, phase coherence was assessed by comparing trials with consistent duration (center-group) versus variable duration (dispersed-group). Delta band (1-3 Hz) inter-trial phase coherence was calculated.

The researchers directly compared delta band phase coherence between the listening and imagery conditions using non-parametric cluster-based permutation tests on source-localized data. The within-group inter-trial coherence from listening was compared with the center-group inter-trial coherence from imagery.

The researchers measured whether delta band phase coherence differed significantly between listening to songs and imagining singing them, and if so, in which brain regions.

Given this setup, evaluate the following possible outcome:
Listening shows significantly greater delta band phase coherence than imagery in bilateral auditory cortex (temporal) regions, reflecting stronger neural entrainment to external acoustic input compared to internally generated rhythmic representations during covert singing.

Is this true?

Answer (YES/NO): YES